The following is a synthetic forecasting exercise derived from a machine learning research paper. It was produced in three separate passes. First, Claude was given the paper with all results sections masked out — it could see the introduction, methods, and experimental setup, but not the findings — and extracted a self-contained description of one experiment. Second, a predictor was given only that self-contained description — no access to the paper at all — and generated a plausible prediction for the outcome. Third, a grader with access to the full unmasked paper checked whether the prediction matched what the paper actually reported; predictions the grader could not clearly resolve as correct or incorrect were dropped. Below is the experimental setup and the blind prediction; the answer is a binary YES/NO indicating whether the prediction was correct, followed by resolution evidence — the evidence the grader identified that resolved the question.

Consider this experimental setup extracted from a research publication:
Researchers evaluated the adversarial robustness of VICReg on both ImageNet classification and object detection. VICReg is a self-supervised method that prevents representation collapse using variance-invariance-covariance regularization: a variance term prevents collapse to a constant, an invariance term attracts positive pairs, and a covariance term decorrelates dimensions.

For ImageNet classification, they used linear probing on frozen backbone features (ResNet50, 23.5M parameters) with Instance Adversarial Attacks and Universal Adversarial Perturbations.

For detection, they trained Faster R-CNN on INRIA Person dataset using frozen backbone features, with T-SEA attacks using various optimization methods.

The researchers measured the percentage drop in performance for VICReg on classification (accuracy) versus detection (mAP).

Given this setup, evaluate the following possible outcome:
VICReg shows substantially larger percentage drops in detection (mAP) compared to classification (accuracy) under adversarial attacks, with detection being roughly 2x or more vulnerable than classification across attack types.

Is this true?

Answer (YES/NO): NO